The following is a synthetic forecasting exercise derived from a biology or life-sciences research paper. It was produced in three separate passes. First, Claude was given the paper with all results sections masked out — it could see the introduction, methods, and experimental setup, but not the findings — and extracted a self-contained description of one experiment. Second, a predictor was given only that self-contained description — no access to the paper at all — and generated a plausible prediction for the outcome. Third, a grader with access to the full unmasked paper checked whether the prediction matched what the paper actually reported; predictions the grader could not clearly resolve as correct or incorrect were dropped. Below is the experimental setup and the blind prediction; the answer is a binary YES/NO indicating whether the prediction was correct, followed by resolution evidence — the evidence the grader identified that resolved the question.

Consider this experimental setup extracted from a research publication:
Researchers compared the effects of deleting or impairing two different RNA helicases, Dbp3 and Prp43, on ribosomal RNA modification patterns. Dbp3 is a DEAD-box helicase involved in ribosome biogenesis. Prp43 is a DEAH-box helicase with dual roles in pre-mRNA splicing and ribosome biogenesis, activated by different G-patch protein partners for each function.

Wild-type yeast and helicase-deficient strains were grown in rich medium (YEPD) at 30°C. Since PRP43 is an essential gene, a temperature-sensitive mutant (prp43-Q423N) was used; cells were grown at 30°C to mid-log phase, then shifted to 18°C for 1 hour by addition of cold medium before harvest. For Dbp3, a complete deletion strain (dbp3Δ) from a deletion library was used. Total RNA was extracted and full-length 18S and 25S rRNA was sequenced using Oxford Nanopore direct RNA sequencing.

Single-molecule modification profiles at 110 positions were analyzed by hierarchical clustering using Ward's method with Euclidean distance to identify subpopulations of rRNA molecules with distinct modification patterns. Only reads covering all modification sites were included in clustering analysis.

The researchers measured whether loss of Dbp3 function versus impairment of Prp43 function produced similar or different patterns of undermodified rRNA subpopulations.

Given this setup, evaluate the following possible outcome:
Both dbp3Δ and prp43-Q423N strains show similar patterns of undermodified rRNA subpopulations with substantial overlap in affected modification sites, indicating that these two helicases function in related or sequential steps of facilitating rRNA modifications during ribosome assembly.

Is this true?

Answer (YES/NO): YES